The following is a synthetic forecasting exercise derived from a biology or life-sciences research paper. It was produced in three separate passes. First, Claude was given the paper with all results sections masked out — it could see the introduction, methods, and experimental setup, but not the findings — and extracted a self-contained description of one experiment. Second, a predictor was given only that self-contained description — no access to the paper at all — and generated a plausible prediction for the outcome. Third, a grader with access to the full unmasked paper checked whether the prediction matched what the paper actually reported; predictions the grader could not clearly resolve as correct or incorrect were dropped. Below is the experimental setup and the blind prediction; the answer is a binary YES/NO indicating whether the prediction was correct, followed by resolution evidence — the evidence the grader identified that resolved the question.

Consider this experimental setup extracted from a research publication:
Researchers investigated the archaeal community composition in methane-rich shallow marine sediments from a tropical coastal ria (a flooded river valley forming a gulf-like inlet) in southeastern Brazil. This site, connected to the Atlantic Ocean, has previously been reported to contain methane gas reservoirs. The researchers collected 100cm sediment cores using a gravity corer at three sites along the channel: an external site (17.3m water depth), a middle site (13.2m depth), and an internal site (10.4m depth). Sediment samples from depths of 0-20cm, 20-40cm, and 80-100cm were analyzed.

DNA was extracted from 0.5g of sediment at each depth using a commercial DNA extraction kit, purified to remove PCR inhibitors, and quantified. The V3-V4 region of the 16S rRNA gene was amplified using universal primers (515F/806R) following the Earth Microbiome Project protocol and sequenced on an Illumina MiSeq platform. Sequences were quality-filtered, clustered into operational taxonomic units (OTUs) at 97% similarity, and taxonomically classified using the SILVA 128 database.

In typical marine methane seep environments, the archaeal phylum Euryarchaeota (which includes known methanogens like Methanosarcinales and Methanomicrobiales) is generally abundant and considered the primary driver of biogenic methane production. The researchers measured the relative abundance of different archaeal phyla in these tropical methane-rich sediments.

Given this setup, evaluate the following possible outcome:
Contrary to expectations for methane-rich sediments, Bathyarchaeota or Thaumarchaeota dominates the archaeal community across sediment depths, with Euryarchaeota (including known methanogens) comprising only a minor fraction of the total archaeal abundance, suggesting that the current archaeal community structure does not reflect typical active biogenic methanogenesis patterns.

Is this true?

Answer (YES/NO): YES